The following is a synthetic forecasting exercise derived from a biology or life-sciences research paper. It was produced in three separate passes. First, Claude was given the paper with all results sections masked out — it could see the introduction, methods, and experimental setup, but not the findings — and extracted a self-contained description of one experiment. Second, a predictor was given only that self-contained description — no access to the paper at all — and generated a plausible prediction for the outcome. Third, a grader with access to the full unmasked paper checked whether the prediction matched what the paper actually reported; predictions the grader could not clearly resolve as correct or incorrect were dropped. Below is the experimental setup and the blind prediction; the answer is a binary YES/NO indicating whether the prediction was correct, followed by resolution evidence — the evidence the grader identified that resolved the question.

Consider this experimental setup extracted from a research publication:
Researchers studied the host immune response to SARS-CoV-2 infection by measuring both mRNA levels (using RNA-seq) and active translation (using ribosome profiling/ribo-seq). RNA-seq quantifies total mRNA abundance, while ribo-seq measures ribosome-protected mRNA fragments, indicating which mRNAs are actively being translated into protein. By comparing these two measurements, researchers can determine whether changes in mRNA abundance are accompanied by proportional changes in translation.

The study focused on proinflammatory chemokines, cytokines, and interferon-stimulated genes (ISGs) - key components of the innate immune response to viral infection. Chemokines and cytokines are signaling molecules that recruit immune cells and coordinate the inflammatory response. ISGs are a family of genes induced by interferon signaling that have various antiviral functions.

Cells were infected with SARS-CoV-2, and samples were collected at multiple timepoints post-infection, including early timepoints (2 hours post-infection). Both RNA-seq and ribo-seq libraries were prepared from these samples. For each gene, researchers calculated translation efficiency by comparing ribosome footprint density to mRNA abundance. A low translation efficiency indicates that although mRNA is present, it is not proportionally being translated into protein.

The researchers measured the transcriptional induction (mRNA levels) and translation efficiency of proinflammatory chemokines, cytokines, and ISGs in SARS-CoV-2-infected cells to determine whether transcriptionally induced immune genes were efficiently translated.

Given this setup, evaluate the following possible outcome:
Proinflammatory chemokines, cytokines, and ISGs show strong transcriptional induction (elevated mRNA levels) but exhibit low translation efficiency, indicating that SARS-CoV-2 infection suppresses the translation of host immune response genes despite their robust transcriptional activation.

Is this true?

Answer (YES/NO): YES